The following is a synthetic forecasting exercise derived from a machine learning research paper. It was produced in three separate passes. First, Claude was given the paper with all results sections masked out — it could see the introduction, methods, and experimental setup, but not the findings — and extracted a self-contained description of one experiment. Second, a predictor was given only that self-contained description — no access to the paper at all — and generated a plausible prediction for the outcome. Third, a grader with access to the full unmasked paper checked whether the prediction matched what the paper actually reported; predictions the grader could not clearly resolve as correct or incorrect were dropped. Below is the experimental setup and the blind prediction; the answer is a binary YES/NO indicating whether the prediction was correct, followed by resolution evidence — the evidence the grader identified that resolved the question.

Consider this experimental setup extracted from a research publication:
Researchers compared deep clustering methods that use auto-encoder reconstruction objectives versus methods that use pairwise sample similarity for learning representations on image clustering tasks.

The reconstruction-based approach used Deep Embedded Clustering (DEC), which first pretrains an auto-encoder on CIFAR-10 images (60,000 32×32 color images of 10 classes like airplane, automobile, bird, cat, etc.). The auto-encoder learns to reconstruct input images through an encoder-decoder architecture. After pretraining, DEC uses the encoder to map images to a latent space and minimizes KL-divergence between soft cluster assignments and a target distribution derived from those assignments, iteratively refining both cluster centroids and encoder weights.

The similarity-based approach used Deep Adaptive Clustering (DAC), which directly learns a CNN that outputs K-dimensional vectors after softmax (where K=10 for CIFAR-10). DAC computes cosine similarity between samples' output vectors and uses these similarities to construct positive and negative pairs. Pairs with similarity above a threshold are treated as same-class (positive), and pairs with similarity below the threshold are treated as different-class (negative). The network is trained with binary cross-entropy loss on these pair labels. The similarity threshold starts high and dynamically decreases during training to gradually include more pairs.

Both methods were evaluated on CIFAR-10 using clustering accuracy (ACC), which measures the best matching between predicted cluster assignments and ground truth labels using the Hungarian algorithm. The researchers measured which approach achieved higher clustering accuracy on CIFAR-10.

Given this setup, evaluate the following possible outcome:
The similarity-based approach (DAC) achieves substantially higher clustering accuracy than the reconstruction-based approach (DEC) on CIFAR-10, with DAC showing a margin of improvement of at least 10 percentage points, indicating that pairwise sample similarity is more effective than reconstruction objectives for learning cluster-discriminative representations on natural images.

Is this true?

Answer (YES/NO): YES